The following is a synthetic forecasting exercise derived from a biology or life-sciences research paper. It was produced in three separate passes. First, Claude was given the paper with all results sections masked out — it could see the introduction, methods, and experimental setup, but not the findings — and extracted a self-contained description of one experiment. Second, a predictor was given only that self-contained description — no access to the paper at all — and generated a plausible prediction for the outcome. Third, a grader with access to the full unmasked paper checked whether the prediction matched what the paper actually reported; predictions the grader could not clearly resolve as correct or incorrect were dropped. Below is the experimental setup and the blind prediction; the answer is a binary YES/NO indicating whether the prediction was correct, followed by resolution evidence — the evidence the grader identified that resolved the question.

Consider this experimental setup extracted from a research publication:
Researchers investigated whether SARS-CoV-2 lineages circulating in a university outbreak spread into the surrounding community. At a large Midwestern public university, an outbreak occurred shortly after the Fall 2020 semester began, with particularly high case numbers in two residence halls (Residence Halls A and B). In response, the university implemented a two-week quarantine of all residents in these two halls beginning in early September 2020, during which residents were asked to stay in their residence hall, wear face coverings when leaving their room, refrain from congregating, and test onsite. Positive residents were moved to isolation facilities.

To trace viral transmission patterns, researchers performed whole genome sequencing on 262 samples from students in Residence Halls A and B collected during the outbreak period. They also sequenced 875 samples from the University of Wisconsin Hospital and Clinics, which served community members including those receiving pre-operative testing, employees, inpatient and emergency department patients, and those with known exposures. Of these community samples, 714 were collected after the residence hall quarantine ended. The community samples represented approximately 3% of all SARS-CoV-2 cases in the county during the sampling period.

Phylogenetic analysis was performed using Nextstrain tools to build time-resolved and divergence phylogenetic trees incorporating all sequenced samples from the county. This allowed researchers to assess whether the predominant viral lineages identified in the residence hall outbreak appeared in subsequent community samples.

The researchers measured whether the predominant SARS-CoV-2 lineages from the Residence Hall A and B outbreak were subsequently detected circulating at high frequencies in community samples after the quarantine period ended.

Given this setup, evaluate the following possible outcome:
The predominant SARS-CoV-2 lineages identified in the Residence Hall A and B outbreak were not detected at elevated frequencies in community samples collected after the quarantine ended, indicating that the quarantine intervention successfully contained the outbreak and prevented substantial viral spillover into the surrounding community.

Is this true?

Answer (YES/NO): YES